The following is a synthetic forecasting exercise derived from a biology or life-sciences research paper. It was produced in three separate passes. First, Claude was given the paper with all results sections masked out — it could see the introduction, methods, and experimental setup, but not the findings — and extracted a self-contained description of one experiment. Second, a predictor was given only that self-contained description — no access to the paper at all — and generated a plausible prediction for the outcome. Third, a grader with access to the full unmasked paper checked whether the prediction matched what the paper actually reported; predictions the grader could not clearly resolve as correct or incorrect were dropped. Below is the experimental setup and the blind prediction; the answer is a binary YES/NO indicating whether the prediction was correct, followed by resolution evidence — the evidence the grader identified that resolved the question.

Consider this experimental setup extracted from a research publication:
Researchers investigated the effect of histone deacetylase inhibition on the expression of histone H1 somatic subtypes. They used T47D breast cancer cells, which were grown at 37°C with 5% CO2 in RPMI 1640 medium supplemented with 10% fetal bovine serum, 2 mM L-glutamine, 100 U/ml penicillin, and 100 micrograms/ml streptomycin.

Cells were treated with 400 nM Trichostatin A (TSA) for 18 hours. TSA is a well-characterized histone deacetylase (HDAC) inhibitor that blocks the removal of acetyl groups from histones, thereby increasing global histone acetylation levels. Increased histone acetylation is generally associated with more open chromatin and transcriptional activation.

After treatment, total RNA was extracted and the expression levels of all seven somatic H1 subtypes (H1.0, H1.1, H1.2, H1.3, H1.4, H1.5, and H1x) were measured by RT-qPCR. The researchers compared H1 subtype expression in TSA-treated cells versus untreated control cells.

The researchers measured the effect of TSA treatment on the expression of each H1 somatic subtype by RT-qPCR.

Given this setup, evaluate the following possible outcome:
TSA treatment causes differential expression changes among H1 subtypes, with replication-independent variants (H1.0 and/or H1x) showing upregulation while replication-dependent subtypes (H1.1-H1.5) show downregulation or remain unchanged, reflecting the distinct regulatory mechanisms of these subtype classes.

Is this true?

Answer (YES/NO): YES